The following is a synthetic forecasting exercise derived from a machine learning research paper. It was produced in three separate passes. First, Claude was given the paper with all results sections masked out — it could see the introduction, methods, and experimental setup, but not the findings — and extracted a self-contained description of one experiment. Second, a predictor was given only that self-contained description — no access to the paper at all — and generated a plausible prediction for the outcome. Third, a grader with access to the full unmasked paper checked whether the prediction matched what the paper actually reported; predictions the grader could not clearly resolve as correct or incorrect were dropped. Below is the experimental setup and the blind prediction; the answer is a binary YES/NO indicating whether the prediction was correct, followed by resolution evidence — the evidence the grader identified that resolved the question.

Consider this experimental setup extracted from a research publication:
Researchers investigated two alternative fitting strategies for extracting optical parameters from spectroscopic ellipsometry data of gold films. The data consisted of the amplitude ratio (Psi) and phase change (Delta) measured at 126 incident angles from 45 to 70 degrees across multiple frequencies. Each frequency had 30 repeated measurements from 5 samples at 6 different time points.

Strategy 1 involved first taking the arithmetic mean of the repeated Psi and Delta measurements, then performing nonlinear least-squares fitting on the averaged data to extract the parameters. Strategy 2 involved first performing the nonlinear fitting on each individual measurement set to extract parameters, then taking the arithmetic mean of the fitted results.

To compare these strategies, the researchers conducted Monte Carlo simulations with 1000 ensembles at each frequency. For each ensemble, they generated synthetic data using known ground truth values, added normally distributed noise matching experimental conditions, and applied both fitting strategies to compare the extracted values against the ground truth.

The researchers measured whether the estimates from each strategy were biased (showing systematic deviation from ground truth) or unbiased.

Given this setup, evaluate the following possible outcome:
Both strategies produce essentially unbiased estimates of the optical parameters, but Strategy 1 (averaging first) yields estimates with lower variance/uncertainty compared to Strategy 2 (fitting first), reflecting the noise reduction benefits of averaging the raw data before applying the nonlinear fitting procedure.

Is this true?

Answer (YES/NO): NO